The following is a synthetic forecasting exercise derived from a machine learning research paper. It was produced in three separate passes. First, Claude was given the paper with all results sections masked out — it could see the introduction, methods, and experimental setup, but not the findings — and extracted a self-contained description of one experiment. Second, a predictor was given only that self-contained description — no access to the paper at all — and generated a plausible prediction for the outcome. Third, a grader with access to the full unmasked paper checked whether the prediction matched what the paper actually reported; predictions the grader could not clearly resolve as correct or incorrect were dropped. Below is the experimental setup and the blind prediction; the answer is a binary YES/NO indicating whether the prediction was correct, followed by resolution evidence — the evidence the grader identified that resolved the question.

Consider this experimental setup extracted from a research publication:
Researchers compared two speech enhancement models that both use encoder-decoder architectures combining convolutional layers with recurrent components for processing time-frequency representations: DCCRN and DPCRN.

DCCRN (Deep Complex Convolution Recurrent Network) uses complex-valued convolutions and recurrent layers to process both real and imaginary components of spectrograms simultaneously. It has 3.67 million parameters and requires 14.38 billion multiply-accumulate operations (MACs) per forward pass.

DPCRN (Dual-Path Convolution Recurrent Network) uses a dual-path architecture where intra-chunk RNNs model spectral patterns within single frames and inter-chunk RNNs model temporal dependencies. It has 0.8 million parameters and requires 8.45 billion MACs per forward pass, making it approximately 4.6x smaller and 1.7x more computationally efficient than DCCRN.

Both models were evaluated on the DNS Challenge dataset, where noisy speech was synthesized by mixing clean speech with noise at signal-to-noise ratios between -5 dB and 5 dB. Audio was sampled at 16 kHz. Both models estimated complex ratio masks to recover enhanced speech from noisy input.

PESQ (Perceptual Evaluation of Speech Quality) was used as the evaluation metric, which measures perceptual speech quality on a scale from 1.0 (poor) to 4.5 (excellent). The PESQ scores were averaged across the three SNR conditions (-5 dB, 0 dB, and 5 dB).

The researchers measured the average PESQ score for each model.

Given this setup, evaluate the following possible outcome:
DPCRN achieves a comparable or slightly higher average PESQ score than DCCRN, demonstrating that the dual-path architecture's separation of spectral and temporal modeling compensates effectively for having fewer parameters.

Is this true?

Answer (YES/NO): YES